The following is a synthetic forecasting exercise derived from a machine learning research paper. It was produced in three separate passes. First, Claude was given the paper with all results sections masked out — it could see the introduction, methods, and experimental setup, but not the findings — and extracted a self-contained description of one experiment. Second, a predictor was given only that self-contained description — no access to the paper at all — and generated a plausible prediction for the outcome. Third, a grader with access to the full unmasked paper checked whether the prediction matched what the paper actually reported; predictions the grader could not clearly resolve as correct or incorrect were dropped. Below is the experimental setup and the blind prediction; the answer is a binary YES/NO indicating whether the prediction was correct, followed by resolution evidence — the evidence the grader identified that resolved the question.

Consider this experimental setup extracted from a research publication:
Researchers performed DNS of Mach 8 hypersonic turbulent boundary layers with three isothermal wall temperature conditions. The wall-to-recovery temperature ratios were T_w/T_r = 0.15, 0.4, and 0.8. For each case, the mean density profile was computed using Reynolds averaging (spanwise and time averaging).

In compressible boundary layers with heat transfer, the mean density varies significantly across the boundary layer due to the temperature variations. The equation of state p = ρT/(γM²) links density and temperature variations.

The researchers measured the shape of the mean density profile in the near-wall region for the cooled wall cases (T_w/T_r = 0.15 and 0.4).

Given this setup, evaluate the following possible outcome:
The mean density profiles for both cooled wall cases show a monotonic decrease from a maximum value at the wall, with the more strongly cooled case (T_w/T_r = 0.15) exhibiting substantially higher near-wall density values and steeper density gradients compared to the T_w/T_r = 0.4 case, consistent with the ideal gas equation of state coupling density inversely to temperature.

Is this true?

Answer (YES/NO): NO